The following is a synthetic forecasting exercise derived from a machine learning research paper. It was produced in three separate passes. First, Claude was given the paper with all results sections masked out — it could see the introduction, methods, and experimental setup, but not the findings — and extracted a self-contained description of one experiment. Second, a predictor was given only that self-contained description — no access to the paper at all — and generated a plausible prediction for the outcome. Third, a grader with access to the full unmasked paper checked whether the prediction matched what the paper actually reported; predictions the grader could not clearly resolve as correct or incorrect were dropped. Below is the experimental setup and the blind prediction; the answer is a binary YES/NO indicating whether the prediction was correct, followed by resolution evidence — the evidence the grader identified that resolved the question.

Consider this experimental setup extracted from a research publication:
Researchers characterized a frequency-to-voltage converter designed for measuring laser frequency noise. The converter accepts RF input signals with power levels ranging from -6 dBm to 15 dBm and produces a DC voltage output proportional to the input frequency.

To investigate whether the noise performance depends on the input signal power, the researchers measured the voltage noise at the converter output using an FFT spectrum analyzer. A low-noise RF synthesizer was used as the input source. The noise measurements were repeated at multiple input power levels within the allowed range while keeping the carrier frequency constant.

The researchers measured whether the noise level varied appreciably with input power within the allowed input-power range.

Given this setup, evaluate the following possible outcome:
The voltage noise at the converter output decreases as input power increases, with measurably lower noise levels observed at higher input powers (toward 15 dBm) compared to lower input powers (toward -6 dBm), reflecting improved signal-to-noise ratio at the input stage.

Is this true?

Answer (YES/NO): NO